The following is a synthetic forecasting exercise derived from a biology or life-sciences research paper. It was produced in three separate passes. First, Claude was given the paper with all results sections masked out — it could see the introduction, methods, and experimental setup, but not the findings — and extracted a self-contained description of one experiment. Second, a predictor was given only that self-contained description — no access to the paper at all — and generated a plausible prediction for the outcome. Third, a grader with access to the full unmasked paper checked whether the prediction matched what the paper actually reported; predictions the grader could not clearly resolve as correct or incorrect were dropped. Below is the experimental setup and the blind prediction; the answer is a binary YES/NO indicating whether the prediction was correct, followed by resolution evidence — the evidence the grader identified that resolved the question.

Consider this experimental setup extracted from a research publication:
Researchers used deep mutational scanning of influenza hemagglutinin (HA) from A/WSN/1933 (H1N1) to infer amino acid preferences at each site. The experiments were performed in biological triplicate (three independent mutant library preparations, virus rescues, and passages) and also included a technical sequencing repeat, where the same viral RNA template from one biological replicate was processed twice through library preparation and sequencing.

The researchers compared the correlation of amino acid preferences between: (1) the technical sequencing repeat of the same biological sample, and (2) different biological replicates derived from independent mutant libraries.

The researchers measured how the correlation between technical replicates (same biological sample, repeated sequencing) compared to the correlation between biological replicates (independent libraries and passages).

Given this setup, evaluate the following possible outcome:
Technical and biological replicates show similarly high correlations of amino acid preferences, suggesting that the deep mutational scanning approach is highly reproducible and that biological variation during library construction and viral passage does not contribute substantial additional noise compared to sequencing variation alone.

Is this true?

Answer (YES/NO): NO